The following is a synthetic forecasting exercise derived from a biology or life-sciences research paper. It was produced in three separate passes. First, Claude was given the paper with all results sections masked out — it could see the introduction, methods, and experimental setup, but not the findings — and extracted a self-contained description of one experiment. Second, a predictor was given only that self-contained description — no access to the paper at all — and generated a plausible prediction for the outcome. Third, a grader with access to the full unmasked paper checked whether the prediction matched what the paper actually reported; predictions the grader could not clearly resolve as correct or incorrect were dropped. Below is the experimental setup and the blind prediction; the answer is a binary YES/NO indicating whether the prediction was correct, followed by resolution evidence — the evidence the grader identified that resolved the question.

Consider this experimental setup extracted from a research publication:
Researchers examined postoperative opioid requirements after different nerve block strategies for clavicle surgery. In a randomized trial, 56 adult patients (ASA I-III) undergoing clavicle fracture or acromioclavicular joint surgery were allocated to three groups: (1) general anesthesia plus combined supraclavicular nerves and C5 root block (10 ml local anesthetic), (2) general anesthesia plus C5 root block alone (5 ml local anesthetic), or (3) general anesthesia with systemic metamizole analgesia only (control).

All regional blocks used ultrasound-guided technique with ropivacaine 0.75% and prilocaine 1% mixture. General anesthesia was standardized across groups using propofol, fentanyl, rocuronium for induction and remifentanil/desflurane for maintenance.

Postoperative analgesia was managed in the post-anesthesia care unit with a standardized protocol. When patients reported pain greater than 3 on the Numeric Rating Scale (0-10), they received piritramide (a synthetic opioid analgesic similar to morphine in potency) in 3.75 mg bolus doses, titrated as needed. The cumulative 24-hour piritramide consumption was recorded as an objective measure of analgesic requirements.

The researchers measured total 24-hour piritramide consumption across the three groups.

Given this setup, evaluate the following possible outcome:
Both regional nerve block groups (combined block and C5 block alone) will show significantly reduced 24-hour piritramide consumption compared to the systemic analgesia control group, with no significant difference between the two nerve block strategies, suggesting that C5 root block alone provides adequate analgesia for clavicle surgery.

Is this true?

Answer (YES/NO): NO